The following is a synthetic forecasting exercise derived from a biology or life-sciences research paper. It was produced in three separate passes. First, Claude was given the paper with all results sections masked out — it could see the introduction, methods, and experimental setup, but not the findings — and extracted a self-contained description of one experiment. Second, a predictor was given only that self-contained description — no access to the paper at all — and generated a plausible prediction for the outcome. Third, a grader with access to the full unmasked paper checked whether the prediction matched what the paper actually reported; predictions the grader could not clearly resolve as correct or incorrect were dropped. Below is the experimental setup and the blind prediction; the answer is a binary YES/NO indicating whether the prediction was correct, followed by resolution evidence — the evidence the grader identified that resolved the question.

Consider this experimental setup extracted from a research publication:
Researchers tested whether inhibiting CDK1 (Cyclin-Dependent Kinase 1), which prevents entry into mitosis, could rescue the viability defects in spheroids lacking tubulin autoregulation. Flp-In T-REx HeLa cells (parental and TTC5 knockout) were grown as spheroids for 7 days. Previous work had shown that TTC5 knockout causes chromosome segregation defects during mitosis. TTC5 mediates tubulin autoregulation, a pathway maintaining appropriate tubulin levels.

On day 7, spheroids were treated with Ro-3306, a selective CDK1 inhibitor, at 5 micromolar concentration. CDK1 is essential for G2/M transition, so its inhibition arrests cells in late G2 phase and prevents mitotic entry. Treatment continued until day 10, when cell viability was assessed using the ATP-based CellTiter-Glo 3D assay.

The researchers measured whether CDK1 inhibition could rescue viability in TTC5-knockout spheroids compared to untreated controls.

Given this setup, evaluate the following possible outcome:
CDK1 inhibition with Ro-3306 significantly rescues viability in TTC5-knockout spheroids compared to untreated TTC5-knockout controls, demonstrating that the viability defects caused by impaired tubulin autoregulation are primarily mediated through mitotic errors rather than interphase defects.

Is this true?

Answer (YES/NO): NO